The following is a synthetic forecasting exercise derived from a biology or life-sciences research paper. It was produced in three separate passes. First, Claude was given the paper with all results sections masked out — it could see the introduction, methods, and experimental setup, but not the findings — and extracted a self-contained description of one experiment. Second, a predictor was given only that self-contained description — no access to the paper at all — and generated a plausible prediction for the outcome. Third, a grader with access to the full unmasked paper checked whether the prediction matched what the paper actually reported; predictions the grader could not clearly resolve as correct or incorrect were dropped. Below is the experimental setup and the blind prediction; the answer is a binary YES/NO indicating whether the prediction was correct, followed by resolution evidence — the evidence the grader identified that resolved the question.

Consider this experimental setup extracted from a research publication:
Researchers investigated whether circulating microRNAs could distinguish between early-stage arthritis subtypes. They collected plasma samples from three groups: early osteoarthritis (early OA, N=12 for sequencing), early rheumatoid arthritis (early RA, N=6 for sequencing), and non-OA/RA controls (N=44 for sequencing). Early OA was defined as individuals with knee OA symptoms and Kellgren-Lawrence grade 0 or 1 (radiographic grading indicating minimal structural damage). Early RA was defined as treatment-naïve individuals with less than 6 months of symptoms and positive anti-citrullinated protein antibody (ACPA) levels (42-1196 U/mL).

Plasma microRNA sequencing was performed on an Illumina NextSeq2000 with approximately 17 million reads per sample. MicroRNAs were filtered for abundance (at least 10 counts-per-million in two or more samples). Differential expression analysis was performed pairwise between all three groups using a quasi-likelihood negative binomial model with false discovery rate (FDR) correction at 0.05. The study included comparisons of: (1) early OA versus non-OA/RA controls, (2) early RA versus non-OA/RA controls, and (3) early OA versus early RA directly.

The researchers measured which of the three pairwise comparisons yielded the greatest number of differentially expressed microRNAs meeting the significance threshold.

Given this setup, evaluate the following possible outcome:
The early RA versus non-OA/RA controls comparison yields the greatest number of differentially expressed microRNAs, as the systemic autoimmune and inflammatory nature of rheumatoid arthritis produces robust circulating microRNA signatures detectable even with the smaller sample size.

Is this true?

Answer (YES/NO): NO